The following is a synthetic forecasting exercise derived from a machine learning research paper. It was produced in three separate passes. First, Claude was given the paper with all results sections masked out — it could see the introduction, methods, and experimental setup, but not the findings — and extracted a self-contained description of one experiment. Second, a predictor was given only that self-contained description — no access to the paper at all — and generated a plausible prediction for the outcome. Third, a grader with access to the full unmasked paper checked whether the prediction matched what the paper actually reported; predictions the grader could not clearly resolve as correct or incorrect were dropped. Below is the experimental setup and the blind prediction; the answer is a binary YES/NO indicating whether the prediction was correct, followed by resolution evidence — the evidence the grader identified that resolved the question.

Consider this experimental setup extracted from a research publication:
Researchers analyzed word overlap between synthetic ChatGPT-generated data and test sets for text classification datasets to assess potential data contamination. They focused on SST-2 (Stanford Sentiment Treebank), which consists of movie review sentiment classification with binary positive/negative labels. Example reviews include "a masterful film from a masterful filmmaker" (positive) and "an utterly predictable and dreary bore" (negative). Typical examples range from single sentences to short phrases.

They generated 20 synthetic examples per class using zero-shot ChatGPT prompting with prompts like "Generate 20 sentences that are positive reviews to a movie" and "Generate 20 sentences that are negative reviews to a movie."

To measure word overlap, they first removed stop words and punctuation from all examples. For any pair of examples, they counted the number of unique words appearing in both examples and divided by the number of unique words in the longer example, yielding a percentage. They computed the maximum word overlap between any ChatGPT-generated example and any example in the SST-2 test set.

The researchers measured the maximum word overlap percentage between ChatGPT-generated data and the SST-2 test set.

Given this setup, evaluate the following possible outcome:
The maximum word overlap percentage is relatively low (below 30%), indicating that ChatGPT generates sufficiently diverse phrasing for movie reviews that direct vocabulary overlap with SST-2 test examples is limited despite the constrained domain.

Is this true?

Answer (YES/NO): NO